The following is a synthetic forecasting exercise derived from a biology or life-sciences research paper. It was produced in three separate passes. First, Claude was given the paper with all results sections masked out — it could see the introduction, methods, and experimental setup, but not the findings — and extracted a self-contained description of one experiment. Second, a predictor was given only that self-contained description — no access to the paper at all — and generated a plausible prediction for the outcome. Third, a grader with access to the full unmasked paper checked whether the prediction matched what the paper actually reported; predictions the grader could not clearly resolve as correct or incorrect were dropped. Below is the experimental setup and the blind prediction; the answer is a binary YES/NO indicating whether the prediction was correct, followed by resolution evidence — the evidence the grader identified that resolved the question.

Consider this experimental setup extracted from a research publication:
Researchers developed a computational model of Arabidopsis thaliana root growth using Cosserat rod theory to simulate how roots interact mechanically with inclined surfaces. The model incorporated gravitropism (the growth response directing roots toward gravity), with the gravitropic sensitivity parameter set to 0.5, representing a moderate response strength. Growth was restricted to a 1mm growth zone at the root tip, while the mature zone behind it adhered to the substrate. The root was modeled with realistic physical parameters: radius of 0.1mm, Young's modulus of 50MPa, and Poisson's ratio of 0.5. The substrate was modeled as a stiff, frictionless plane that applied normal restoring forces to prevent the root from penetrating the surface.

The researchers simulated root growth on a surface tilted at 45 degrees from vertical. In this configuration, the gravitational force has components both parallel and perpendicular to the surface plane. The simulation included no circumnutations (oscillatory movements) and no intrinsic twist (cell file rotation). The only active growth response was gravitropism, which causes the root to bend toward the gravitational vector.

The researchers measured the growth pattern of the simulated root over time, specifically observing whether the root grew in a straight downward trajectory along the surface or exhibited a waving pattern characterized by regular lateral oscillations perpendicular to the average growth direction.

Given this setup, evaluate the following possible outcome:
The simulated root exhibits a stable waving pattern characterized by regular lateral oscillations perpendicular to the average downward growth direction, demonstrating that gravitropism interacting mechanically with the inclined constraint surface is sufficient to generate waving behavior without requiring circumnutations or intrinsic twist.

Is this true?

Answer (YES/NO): YES